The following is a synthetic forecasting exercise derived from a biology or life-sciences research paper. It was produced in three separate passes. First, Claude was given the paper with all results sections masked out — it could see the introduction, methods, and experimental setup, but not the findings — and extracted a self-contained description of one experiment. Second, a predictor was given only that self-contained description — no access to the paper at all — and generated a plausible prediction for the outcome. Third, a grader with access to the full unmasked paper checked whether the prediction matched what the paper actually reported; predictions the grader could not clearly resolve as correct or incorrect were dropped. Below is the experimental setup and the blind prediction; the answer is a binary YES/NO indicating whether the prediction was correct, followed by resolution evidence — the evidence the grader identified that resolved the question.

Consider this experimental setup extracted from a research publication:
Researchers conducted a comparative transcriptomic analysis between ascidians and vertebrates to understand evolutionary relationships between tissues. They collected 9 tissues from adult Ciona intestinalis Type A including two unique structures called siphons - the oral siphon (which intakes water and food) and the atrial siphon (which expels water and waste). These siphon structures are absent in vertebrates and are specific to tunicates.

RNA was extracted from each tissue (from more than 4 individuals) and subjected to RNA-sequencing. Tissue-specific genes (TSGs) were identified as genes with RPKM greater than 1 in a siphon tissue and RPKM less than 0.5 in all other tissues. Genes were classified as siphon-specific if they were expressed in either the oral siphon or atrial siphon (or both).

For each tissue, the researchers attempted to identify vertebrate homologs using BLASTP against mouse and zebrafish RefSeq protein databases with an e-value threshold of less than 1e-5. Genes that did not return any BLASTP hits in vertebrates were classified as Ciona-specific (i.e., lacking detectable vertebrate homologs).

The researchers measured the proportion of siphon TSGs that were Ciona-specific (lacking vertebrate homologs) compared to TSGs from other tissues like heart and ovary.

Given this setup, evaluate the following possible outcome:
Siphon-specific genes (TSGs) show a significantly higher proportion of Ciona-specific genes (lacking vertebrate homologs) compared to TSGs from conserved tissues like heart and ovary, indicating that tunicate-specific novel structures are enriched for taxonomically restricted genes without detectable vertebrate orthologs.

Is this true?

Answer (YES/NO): NO